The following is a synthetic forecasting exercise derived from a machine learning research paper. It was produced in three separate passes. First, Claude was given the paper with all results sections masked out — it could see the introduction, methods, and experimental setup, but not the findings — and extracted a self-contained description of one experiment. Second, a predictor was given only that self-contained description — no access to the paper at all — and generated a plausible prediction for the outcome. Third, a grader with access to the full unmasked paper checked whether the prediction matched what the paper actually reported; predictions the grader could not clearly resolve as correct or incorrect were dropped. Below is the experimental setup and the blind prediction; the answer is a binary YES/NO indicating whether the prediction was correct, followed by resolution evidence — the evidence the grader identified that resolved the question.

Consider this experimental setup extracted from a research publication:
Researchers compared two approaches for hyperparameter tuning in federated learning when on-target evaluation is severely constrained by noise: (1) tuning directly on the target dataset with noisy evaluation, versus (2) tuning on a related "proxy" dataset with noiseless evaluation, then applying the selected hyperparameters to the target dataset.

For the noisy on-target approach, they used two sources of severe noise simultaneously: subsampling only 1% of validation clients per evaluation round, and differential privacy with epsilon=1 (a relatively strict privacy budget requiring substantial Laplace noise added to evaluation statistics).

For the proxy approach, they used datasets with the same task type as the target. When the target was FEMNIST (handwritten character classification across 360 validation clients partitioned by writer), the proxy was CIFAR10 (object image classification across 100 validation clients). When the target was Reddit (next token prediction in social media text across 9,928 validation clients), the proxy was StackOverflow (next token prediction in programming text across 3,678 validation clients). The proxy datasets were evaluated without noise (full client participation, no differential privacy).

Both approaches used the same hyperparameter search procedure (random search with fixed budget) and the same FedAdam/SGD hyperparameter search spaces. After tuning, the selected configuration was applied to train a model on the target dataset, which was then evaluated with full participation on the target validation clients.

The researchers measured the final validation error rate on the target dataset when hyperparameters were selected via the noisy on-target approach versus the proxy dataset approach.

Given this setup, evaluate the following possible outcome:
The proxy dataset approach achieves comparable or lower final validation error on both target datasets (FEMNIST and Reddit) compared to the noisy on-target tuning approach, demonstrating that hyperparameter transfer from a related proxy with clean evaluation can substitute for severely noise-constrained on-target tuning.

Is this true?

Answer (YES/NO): YES